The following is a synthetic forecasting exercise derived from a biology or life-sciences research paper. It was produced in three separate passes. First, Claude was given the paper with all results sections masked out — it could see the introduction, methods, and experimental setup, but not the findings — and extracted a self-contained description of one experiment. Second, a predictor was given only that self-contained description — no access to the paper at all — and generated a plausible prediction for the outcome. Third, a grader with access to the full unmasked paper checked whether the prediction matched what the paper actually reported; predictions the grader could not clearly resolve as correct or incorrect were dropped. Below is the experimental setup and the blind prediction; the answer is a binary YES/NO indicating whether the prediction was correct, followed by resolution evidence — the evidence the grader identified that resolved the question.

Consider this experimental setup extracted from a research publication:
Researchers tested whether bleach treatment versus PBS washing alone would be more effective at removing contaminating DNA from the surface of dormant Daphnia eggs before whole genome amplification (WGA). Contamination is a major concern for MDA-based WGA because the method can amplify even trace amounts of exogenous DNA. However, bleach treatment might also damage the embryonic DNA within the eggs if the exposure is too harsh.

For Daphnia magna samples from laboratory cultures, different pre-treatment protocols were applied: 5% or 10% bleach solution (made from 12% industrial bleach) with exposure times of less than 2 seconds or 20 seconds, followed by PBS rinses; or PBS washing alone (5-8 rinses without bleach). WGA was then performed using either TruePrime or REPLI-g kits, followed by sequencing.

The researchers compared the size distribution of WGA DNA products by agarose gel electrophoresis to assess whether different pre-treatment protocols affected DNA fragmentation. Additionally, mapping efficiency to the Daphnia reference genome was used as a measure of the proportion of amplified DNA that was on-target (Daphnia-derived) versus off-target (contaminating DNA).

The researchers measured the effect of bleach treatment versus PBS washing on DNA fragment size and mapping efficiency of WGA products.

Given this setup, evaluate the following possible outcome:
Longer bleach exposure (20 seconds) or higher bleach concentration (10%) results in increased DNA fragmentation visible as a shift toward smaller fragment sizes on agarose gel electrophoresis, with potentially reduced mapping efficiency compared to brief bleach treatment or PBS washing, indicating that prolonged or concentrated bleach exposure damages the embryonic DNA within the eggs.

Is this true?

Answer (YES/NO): NO